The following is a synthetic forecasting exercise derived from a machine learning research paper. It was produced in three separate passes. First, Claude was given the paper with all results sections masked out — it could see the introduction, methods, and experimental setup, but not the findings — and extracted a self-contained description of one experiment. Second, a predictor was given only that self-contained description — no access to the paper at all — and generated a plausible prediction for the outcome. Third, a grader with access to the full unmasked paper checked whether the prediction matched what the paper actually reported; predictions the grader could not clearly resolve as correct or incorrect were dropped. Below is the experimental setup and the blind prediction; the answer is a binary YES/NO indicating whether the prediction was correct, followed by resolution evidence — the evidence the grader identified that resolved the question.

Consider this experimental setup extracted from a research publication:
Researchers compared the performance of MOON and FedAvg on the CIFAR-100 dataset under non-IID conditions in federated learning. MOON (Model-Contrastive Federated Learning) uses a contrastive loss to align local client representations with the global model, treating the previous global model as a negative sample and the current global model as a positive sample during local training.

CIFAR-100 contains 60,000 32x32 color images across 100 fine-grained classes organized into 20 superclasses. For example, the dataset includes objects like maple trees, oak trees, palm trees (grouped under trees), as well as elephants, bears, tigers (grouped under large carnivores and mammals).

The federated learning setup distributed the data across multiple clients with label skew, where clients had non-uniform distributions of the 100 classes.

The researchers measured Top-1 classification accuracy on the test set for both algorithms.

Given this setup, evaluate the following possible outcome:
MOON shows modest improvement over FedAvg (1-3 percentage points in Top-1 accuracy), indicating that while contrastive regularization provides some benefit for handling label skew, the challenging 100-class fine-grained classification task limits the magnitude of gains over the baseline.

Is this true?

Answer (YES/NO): YES